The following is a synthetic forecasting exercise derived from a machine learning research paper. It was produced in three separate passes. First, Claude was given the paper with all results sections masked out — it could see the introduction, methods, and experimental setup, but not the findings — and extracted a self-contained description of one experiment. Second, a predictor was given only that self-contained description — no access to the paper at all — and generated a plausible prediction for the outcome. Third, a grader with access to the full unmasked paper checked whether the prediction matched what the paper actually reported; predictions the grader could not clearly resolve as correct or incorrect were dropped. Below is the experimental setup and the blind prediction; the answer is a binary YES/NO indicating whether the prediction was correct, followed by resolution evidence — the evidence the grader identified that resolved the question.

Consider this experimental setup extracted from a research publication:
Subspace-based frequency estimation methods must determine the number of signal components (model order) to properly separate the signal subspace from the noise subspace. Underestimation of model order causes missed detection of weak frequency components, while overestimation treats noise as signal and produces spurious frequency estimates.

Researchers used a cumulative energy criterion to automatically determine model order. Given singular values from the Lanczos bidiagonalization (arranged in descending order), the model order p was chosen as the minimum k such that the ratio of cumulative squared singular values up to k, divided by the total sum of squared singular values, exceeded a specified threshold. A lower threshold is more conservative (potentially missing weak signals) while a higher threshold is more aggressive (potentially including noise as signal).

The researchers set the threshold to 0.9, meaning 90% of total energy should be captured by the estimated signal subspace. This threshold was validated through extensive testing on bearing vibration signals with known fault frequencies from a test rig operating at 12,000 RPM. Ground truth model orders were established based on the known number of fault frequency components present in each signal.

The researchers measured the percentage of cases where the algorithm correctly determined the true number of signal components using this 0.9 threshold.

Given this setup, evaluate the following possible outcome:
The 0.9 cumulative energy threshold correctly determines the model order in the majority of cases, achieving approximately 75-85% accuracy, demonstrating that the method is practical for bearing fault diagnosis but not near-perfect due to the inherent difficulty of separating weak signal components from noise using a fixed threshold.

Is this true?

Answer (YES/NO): NO